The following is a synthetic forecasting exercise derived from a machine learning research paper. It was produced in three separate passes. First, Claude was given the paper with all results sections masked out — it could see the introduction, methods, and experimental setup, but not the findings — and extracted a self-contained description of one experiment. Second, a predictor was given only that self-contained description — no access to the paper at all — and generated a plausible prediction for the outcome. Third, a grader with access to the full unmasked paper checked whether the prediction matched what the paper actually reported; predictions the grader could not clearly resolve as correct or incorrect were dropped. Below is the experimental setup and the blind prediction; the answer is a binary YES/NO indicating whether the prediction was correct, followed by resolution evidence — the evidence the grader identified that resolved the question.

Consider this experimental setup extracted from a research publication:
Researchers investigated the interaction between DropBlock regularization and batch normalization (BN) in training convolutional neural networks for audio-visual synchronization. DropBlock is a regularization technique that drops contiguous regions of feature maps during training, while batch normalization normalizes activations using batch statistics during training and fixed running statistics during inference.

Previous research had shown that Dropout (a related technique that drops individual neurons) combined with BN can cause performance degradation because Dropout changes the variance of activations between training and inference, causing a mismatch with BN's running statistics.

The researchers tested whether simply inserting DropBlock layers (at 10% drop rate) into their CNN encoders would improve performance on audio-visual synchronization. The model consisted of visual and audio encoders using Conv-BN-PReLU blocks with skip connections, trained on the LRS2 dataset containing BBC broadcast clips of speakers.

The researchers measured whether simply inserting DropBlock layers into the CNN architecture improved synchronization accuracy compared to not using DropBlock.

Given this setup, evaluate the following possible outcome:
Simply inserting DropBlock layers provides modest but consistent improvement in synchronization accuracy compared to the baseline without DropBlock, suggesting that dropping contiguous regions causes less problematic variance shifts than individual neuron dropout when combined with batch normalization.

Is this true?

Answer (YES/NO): NO